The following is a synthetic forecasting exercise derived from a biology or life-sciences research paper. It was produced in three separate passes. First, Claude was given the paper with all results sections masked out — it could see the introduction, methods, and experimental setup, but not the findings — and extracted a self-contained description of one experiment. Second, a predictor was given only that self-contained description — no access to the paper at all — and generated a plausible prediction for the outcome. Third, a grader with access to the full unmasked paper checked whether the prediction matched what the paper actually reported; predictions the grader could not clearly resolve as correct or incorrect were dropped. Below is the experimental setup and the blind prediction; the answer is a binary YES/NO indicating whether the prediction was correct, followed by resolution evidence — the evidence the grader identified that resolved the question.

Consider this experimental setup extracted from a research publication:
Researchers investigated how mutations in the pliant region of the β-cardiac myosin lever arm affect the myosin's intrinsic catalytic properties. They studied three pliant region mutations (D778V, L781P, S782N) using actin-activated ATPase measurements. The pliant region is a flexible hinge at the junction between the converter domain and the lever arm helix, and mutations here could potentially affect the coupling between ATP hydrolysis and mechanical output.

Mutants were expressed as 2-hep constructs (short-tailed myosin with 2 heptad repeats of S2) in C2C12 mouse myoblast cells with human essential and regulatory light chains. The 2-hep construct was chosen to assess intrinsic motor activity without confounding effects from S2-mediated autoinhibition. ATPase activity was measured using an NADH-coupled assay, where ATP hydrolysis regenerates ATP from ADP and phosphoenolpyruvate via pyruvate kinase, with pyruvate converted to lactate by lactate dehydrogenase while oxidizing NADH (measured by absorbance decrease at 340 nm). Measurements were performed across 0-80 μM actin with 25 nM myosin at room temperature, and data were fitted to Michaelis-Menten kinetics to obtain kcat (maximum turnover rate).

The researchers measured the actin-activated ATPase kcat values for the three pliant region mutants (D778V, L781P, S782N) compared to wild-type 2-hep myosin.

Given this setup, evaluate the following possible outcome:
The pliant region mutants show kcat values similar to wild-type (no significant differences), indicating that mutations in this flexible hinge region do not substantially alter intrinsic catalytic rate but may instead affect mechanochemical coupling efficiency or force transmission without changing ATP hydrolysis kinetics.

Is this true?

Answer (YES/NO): NO